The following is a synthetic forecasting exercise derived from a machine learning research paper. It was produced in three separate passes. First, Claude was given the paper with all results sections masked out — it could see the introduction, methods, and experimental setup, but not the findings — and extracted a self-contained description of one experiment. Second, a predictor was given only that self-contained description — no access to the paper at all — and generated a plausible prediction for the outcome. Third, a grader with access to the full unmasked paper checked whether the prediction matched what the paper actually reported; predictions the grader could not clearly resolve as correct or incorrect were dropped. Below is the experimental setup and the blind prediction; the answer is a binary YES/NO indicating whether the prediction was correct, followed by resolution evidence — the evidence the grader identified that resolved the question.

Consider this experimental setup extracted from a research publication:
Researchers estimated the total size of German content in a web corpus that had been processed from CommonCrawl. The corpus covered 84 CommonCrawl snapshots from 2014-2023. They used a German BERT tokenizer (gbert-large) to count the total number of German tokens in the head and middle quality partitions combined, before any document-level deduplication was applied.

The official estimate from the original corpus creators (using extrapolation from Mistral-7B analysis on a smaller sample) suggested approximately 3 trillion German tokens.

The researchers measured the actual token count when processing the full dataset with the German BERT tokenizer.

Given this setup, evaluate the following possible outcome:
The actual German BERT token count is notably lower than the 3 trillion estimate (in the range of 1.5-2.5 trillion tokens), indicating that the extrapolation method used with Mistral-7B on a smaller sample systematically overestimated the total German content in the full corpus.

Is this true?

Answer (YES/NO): NO